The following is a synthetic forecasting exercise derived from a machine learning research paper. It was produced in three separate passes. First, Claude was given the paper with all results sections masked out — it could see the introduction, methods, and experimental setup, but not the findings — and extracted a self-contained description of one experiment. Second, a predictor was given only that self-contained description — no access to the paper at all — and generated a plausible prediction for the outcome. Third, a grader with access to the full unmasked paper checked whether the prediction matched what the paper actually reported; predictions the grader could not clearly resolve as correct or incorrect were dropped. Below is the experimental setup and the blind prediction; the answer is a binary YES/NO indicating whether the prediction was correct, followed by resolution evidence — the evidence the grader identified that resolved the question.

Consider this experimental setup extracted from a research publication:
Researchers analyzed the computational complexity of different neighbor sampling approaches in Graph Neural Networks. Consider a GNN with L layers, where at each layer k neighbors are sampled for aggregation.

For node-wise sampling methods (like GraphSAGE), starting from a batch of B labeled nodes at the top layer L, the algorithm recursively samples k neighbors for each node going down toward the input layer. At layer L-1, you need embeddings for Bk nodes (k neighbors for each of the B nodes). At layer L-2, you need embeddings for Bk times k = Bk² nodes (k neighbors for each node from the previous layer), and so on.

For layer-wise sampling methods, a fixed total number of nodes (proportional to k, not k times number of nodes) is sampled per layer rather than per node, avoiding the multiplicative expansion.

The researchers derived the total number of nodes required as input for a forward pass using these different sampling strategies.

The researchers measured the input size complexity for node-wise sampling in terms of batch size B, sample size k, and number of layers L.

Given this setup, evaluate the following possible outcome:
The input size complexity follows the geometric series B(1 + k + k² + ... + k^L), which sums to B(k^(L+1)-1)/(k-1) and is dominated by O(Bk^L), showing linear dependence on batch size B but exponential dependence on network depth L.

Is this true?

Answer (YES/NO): NO